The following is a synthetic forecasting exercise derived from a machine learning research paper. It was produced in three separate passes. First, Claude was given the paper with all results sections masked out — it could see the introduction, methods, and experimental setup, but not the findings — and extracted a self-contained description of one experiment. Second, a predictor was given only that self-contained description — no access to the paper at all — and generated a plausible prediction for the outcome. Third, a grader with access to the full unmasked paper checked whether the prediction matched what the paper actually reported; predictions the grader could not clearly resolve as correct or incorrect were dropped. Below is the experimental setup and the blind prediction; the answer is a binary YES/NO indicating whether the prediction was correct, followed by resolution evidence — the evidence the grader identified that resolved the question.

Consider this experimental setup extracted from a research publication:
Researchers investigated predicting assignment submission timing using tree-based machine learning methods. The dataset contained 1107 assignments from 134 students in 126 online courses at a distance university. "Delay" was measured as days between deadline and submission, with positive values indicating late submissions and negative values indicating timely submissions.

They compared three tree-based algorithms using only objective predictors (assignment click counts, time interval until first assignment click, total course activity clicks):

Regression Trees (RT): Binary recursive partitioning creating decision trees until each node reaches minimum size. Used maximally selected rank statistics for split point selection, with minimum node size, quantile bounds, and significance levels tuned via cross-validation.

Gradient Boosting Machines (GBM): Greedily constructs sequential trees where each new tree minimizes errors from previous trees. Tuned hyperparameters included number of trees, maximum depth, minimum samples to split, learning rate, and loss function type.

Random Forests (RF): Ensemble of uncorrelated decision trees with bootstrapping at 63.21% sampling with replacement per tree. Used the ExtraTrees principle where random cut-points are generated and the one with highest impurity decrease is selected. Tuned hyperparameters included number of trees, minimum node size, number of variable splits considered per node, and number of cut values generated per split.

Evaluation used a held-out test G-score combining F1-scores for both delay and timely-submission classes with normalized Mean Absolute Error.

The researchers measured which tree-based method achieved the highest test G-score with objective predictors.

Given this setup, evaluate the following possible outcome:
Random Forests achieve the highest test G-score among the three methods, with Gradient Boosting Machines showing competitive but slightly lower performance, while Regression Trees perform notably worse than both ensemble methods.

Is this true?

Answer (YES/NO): YES